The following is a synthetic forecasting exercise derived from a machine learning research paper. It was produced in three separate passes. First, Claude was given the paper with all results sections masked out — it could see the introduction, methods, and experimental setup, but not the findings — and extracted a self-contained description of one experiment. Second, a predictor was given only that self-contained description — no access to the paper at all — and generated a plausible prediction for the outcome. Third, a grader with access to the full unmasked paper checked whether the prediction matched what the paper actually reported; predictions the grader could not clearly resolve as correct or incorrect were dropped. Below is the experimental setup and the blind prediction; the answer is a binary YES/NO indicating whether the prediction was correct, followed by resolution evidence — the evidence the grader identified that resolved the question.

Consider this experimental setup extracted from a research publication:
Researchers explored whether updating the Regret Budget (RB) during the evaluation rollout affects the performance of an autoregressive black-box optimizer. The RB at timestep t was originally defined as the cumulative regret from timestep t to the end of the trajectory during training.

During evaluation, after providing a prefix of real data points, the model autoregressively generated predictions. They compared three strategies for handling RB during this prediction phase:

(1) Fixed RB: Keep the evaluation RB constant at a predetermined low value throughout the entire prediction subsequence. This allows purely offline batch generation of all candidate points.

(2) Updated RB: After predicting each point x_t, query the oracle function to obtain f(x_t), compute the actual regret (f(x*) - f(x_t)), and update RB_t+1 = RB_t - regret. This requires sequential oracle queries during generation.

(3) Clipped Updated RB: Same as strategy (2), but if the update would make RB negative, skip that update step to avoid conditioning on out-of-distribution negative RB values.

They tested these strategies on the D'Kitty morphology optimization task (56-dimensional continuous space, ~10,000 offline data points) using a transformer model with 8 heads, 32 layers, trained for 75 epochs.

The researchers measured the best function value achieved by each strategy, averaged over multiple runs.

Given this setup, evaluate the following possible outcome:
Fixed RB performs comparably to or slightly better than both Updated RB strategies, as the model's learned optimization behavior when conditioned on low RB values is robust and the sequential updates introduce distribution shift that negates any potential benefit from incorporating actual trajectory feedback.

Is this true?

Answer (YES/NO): YES